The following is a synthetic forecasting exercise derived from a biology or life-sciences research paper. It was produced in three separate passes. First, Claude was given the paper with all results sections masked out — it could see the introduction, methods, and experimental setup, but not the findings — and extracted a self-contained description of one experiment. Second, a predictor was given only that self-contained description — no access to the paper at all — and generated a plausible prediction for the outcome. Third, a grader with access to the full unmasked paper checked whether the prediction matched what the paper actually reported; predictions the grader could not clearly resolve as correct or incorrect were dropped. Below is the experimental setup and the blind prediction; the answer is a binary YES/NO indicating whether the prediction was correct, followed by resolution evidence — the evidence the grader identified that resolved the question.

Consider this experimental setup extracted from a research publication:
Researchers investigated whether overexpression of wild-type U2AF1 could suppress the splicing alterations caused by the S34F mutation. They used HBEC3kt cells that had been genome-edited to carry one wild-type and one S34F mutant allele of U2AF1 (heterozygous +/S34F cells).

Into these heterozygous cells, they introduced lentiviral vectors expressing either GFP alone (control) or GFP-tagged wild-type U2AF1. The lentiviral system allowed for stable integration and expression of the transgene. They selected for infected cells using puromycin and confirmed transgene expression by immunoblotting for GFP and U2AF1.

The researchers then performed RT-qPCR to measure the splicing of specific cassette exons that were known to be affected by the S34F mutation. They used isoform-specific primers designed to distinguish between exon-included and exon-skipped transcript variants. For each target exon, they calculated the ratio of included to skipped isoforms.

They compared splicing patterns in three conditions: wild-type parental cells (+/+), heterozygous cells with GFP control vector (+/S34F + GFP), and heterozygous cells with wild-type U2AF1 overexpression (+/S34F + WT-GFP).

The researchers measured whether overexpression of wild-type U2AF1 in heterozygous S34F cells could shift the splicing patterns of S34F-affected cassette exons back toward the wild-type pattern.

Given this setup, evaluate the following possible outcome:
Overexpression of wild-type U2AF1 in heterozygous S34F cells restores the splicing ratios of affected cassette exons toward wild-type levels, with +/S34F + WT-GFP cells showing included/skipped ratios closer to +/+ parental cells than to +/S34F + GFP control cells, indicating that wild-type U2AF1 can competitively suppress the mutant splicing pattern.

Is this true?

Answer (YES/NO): YES